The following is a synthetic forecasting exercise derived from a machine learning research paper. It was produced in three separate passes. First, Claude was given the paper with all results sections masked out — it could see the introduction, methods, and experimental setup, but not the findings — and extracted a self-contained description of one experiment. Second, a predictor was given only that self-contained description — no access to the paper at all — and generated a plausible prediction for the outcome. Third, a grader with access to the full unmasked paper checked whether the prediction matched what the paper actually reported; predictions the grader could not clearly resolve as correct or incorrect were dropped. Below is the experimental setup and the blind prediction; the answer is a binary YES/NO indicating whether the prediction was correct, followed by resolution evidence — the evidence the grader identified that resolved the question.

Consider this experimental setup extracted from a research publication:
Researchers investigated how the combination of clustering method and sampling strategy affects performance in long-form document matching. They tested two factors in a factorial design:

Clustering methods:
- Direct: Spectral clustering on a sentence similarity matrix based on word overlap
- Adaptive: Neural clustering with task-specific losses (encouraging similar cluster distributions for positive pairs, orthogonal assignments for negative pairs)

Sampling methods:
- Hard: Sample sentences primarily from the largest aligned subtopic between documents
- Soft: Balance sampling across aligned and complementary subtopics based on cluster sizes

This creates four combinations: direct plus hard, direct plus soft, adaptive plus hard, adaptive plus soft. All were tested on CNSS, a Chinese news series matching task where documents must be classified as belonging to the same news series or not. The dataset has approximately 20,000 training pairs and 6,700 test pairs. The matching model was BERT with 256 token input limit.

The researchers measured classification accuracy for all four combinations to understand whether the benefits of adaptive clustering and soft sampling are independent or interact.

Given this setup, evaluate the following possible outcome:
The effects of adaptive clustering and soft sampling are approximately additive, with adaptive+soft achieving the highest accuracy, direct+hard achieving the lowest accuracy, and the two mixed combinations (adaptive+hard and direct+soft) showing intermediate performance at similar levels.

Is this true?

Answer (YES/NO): NO